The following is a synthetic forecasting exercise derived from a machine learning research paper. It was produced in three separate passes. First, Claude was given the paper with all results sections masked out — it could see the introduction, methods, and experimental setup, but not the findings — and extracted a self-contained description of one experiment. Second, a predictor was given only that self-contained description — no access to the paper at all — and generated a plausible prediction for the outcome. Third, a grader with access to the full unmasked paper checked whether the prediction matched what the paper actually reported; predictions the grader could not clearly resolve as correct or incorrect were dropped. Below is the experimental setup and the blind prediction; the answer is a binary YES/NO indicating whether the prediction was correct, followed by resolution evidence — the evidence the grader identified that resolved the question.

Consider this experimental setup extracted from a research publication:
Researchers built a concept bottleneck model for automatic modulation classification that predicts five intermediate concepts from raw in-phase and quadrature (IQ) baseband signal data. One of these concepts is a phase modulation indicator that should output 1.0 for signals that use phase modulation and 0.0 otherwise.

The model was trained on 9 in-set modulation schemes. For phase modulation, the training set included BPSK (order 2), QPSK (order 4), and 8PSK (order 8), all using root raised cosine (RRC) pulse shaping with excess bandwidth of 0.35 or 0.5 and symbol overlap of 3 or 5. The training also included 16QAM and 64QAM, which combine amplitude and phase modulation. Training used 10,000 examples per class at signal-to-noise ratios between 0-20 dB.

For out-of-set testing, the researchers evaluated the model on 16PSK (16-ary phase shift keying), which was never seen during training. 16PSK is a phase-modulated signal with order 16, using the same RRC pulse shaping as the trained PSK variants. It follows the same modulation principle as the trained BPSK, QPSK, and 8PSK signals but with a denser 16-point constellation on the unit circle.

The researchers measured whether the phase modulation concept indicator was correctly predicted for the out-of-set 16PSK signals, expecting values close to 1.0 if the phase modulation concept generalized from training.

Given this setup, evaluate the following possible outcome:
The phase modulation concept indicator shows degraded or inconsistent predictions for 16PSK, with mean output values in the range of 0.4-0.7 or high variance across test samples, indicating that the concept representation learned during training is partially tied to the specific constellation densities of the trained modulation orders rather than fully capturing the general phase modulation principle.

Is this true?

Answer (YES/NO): NO